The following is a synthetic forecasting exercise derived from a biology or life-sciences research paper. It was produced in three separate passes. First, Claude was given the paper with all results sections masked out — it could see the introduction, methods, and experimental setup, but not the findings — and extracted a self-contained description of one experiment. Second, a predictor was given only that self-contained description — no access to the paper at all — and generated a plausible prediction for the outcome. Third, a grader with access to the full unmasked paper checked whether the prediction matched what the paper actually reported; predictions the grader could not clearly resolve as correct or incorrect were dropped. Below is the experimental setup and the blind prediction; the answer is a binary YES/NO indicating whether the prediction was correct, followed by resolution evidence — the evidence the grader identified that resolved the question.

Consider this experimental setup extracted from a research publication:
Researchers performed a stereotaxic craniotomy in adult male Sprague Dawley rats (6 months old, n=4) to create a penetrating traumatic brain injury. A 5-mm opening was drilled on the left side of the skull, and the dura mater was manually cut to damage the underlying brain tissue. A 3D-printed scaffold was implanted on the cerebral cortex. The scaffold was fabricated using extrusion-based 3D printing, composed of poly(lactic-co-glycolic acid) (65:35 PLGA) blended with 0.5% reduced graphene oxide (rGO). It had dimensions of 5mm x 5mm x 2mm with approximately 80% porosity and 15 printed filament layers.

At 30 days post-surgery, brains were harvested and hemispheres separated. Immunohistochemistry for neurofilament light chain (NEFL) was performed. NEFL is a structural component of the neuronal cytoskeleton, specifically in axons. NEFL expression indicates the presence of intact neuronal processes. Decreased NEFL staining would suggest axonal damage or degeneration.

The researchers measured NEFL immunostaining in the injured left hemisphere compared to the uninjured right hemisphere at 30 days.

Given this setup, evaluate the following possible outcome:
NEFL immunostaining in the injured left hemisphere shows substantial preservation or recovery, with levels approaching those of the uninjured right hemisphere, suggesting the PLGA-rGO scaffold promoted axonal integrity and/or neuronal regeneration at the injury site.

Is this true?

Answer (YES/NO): NO